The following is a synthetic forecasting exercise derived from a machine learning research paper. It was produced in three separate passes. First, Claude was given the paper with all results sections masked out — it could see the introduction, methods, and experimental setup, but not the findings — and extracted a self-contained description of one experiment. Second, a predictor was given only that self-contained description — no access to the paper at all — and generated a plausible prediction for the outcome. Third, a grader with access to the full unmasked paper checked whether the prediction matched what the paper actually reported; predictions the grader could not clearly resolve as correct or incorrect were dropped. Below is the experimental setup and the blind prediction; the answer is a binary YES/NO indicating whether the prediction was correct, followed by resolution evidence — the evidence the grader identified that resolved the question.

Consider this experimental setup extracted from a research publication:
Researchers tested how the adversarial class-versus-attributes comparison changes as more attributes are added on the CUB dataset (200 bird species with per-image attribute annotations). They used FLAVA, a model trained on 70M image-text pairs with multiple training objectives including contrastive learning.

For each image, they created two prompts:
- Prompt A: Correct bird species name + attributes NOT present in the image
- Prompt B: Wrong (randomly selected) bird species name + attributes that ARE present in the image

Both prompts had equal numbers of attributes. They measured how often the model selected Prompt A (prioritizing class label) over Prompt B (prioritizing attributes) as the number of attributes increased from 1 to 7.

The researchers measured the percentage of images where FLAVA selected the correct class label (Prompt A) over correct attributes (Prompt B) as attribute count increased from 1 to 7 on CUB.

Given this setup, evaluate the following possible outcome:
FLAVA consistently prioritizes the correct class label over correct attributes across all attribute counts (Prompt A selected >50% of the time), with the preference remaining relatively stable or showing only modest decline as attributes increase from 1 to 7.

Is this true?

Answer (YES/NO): YES